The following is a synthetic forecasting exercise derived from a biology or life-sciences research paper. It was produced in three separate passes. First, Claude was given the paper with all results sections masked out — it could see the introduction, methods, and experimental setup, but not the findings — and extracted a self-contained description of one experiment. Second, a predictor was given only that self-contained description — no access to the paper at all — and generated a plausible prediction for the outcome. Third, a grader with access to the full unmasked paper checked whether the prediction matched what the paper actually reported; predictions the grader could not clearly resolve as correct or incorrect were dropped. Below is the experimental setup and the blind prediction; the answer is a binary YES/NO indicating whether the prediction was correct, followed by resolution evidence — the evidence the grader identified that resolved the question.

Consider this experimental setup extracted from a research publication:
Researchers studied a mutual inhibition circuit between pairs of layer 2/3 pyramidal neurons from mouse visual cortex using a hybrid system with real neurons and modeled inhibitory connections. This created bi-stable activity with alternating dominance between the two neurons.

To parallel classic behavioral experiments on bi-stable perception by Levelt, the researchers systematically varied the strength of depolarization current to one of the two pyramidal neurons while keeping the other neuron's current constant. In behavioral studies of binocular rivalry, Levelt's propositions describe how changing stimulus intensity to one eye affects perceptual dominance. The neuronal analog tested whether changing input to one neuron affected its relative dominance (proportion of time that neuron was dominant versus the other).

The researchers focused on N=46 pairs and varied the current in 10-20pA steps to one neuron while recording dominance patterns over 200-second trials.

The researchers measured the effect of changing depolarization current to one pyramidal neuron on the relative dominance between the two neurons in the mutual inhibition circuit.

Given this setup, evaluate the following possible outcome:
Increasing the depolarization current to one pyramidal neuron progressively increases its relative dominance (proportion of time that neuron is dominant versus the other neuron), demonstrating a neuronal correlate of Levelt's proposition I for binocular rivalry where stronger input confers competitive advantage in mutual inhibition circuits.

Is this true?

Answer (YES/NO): YES